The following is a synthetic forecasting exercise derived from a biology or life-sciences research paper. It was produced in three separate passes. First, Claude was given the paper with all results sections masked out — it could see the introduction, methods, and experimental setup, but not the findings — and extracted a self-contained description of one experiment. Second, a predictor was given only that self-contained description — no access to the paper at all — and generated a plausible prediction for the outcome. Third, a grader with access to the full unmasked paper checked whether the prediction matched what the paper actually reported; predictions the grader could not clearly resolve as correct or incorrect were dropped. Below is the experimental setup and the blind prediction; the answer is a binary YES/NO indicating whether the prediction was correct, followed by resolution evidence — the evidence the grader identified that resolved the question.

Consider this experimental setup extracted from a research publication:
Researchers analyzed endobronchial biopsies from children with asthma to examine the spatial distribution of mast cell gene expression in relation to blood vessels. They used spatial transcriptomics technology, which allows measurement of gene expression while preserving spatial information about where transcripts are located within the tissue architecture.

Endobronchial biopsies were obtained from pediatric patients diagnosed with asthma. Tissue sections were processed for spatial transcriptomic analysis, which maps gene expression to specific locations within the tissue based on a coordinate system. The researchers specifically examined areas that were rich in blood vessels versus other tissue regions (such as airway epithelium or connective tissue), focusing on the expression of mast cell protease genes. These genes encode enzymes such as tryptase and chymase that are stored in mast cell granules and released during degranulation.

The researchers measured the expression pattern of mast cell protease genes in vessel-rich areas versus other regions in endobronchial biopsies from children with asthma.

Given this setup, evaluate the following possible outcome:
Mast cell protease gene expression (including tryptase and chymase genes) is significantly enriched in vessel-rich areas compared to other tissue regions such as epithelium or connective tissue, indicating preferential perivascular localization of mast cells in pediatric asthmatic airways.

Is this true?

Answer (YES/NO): YES